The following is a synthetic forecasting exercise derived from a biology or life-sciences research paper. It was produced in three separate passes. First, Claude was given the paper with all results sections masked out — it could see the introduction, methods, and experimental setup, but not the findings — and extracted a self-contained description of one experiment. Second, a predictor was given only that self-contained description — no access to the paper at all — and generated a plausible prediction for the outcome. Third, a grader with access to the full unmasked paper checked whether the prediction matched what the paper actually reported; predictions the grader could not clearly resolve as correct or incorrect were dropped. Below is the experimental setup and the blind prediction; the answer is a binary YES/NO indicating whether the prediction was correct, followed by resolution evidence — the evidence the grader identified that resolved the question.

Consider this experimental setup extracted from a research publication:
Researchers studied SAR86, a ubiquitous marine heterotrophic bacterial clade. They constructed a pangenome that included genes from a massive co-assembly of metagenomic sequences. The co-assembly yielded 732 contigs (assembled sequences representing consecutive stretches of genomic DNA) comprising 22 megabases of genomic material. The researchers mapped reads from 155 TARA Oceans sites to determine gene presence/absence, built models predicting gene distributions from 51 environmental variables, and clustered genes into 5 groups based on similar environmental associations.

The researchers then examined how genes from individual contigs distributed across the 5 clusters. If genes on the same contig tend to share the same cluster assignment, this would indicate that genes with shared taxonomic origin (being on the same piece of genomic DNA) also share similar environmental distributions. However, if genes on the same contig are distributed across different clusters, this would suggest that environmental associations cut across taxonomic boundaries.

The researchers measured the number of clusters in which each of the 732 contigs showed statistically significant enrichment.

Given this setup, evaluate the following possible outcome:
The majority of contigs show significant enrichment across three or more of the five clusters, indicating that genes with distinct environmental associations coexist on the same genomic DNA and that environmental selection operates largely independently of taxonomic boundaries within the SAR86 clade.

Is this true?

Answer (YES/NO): NO